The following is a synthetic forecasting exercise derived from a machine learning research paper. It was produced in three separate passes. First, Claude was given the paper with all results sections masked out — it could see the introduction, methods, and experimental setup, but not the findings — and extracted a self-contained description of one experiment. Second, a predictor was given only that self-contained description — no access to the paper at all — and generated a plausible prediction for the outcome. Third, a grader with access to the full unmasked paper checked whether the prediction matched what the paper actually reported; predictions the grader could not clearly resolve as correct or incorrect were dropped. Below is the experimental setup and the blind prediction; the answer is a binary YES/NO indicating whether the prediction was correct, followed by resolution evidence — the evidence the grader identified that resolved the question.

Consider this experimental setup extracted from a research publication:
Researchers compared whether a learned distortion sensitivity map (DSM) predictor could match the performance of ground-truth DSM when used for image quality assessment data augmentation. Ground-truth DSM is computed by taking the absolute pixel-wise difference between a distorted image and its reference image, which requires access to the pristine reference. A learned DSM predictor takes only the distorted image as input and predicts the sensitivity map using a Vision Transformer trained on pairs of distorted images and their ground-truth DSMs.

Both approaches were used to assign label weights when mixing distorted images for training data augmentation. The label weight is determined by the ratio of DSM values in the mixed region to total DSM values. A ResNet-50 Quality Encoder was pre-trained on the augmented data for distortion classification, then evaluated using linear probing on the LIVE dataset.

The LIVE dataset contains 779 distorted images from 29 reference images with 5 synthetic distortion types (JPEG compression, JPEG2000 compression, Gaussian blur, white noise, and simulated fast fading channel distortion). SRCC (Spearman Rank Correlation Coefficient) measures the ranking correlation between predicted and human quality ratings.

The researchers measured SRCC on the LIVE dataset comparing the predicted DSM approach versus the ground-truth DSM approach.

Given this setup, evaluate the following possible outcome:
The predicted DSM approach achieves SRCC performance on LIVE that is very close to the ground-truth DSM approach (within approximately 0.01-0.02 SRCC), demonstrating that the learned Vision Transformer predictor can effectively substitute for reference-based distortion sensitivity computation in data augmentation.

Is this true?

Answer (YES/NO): YES